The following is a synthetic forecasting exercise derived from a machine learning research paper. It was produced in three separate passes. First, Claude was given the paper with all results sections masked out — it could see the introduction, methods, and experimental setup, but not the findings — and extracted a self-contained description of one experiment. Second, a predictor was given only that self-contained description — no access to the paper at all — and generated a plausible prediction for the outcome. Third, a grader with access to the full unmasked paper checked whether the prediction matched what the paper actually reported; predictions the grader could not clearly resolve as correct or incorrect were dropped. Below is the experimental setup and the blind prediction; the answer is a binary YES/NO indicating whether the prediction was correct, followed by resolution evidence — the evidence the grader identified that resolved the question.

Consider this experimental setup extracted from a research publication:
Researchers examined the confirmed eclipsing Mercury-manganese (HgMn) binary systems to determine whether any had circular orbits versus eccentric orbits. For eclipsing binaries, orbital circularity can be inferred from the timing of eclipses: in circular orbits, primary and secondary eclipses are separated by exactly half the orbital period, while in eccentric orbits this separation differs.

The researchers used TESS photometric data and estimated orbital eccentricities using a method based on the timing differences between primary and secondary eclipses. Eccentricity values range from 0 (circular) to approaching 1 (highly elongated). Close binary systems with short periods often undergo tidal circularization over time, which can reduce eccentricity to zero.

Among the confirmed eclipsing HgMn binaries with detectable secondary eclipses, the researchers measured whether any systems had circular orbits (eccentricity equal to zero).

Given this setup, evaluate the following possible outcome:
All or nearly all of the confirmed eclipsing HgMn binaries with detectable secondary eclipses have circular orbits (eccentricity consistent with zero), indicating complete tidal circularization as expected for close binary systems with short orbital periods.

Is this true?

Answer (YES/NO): NO